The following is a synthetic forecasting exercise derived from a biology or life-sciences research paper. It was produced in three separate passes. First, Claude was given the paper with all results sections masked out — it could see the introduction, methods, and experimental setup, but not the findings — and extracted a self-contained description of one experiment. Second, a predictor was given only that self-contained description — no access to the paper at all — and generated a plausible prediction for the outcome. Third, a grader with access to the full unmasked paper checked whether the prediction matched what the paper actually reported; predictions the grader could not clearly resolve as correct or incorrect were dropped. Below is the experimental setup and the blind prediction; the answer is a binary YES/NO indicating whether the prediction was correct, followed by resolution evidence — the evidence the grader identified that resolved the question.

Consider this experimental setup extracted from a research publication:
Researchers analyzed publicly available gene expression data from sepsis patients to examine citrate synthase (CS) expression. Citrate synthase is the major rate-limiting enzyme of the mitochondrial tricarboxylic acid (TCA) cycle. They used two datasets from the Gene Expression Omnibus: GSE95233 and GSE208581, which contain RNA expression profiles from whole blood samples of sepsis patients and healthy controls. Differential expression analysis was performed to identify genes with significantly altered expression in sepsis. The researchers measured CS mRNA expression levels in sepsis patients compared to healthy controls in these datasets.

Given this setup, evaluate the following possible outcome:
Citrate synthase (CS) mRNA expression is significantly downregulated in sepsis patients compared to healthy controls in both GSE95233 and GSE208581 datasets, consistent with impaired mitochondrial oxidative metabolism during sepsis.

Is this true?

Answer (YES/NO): YES